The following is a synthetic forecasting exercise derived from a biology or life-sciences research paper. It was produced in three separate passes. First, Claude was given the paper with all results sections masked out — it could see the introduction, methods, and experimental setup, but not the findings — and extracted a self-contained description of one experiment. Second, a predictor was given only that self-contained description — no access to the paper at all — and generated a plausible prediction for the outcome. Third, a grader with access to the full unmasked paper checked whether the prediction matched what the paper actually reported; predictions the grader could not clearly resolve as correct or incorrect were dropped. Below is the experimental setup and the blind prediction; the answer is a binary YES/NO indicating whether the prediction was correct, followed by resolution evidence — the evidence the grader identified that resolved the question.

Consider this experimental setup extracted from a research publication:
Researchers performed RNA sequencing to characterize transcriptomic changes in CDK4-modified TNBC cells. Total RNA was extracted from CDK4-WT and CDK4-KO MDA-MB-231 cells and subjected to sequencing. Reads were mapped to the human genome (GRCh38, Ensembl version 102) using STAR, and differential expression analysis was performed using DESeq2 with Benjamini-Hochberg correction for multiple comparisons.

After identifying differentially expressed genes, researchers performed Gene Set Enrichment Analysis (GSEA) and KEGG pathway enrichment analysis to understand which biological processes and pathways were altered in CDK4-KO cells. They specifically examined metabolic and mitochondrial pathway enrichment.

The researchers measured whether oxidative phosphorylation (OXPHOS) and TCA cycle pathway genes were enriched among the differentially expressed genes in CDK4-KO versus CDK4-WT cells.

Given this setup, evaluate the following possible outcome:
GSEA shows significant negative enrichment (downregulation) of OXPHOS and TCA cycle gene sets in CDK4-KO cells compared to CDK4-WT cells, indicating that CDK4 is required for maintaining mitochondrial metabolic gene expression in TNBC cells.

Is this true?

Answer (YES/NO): NO